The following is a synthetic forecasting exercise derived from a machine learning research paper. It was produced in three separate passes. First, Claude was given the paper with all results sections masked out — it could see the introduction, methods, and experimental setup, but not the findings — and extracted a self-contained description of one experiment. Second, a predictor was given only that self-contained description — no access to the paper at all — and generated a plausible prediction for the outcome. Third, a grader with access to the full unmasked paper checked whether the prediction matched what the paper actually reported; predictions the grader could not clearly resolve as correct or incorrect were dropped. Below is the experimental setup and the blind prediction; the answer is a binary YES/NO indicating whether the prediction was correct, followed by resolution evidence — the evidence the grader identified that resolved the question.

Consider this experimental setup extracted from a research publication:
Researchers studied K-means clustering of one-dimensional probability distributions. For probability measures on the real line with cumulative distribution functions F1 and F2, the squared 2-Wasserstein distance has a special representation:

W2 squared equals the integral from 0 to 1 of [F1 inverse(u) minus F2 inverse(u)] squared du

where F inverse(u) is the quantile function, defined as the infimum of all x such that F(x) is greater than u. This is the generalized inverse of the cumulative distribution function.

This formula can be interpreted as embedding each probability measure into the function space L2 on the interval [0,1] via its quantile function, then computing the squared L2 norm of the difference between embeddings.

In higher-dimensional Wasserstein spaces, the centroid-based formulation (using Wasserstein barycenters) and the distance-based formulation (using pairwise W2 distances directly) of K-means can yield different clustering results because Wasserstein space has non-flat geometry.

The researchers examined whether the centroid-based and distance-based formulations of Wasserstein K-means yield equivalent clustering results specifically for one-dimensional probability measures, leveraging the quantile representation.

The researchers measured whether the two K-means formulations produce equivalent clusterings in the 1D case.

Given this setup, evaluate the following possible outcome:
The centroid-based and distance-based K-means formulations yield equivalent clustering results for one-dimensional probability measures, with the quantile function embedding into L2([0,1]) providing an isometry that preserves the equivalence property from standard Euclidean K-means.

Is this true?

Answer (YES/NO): YES